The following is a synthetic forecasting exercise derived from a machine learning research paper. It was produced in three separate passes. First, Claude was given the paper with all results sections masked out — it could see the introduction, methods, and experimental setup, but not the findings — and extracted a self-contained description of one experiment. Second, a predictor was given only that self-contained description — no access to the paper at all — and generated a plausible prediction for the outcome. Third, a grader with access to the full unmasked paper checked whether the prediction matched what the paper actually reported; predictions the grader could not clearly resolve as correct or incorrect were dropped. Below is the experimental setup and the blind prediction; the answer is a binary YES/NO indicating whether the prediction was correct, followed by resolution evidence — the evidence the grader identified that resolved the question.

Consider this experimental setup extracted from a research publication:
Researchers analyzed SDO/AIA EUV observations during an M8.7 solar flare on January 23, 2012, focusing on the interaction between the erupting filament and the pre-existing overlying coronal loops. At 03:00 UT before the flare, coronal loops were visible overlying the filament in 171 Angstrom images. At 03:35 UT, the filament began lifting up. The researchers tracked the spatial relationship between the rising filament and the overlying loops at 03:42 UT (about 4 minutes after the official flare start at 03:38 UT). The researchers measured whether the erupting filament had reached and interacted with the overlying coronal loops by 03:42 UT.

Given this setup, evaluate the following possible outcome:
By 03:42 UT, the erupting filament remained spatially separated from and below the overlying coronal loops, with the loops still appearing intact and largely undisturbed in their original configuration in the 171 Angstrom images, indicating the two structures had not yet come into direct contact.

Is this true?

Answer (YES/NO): NO